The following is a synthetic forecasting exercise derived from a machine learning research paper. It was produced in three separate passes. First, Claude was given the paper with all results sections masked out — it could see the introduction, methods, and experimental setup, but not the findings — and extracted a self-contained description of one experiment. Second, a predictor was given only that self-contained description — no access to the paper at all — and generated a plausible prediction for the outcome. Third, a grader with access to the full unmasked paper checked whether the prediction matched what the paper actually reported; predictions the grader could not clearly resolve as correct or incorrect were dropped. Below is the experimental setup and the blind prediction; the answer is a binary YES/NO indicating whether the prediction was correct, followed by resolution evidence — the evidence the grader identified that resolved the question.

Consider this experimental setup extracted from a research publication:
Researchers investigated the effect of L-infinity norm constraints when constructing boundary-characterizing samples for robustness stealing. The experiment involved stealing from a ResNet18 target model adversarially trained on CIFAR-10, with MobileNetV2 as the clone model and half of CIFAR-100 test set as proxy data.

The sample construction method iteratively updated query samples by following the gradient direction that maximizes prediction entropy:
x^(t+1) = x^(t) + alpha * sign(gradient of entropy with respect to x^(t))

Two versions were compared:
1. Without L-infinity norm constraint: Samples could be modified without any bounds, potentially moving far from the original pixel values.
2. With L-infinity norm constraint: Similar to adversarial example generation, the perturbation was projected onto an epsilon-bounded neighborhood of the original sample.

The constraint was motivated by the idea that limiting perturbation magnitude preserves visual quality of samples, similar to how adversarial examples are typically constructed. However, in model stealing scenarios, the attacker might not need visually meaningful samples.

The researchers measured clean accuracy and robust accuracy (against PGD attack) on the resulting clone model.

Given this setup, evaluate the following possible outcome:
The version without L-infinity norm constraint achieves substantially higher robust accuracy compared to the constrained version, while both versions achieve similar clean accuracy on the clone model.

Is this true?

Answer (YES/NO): NO